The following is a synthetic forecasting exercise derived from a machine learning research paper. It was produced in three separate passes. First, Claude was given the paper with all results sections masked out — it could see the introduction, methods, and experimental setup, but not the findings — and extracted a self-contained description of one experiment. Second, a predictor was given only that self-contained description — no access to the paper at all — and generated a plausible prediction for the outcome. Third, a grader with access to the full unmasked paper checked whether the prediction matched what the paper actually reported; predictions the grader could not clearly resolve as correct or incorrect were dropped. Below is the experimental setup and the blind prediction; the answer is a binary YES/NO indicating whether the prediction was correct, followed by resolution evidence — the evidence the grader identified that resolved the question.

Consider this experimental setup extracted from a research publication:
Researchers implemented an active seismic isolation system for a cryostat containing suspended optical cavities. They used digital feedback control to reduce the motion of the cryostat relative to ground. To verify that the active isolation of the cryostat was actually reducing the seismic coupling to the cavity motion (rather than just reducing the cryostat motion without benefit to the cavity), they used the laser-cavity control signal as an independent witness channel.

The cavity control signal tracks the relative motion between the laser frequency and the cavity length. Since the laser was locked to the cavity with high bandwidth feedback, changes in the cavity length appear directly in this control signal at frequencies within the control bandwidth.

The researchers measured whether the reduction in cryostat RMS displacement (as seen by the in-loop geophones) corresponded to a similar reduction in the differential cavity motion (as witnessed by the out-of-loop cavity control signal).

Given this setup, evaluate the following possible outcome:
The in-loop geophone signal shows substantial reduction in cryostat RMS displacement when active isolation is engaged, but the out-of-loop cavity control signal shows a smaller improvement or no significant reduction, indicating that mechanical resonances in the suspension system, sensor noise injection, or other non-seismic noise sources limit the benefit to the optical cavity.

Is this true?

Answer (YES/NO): NO